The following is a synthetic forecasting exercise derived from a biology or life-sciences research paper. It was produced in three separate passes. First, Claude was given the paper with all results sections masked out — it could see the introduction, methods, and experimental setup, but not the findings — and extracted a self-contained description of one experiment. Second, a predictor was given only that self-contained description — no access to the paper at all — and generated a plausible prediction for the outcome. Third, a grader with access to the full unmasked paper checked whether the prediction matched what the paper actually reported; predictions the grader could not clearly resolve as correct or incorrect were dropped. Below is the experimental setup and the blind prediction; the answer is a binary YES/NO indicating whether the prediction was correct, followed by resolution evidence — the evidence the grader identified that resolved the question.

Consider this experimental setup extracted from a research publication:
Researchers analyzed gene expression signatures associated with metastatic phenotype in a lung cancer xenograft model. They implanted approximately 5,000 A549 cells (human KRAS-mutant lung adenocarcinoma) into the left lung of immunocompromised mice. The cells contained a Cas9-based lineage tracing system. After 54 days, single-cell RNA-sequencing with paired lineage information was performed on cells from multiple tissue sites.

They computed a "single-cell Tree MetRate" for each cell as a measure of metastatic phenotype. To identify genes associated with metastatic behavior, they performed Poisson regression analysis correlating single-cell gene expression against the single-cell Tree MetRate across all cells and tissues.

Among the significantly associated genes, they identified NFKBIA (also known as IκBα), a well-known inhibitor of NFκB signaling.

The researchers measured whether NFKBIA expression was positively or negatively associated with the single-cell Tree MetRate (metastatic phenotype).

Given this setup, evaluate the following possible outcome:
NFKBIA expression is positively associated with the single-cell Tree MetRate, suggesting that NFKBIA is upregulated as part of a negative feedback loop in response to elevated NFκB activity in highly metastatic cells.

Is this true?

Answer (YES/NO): NO